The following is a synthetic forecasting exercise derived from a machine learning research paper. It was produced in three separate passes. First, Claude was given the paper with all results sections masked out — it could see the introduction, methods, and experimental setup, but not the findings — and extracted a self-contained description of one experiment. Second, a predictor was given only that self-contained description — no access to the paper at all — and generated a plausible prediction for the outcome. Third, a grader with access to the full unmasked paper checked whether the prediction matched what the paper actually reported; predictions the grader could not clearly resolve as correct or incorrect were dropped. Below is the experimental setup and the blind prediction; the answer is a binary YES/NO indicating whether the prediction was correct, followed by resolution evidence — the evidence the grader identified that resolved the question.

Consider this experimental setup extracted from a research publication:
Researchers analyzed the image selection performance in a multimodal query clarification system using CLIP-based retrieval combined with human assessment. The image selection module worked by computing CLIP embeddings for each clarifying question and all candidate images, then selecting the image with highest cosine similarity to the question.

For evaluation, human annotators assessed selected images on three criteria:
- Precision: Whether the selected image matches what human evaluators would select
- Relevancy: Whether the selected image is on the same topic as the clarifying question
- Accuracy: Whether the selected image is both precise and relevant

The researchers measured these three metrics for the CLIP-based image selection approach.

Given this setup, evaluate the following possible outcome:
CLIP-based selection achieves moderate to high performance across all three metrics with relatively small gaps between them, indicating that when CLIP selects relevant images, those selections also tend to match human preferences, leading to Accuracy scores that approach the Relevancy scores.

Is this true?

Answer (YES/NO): NO